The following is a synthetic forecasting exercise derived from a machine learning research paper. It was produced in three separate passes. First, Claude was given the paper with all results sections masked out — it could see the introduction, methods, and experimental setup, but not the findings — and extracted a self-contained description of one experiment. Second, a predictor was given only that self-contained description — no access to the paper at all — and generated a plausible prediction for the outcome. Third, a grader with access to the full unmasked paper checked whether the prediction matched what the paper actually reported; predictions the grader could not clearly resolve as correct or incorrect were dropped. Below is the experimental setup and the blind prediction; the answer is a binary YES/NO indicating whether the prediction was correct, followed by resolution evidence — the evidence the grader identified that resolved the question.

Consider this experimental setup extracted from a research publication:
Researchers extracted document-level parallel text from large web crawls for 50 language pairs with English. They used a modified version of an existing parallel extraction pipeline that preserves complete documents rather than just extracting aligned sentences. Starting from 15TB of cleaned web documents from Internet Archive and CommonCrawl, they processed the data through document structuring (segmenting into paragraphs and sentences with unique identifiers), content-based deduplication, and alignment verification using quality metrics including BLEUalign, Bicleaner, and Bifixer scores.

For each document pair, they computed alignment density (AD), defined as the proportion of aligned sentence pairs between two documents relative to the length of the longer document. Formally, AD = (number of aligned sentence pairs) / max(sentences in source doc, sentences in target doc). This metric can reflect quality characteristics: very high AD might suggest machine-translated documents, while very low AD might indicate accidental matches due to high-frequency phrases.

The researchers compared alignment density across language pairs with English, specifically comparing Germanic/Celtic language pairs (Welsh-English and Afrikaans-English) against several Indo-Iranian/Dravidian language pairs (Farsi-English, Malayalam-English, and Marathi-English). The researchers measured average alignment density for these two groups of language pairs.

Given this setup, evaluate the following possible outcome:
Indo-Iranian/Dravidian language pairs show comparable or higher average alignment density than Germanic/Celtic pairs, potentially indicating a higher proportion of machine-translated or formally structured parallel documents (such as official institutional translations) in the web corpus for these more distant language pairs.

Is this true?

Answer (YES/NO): NO